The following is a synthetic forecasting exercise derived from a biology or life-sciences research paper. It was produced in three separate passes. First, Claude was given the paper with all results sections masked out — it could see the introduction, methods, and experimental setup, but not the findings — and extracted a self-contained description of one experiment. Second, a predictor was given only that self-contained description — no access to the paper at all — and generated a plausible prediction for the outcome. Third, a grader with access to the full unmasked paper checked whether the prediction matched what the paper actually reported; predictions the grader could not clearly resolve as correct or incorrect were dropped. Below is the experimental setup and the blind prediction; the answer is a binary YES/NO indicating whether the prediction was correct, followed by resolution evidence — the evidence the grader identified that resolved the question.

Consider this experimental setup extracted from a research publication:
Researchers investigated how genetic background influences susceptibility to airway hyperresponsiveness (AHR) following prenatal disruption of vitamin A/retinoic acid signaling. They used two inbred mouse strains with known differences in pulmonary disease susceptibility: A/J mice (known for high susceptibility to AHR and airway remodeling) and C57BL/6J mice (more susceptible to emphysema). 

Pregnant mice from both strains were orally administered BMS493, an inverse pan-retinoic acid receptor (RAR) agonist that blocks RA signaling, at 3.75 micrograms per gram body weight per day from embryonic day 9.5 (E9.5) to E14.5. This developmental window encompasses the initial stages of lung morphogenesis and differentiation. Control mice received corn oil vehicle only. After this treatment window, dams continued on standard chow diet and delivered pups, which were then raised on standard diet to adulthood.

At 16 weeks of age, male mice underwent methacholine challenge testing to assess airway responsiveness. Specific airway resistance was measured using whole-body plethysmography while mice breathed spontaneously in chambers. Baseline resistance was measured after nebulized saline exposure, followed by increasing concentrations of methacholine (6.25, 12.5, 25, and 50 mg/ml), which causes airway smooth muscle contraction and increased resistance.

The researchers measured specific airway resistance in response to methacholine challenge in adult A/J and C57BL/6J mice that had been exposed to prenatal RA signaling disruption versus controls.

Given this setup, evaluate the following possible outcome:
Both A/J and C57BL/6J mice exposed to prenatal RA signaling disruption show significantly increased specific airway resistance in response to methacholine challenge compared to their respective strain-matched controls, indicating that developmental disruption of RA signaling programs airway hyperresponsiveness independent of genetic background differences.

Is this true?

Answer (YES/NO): NO